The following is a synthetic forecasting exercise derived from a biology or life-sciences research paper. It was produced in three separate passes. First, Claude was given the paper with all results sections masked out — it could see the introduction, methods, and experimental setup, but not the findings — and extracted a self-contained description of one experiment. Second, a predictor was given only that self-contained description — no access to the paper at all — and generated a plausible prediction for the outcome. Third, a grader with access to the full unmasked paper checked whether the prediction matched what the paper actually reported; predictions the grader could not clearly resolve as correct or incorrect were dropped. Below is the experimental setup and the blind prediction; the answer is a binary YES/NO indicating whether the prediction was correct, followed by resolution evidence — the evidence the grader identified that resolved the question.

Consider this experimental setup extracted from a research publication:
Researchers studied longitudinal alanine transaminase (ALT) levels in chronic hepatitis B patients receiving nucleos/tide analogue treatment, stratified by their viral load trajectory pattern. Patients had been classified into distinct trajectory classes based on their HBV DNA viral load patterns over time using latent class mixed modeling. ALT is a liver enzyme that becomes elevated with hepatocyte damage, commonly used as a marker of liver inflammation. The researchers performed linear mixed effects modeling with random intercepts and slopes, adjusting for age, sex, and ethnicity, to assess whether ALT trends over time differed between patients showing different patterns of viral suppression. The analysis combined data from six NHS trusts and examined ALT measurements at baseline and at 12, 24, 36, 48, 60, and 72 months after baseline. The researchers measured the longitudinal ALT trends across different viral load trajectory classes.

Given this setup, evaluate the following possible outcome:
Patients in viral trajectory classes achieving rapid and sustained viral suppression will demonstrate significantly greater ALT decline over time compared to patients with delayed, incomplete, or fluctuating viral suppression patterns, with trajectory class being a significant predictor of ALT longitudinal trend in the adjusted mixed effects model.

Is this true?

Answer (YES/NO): YES